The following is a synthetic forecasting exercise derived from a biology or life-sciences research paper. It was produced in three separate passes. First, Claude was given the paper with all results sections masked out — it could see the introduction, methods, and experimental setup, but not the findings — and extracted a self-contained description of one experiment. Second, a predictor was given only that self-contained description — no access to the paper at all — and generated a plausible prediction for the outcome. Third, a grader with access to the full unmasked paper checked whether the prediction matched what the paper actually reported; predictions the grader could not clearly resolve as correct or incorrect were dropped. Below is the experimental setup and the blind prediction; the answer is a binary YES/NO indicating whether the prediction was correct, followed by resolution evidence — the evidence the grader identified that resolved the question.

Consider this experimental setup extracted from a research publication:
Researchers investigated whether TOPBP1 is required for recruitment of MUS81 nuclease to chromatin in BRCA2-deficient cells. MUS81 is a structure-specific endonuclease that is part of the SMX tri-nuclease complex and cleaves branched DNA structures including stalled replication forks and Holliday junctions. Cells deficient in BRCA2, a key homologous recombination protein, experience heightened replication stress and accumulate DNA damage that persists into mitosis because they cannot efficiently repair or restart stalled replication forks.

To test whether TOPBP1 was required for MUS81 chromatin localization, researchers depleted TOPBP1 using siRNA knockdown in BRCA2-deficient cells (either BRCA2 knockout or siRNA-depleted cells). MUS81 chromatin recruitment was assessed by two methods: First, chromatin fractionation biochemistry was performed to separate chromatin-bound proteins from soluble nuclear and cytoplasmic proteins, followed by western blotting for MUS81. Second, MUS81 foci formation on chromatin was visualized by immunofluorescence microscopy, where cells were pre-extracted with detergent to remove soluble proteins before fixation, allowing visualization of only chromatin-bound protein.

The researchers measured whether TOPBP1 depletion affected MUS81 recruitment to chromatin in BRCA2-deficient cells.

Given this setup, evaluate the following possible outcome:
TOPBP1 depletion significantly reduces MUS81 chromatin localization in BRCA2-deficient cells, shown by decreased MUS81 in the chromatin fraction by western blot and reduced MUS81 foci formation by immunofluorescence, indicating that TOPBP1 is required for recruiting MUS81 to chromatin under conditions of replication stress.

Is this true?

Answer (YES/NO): NO